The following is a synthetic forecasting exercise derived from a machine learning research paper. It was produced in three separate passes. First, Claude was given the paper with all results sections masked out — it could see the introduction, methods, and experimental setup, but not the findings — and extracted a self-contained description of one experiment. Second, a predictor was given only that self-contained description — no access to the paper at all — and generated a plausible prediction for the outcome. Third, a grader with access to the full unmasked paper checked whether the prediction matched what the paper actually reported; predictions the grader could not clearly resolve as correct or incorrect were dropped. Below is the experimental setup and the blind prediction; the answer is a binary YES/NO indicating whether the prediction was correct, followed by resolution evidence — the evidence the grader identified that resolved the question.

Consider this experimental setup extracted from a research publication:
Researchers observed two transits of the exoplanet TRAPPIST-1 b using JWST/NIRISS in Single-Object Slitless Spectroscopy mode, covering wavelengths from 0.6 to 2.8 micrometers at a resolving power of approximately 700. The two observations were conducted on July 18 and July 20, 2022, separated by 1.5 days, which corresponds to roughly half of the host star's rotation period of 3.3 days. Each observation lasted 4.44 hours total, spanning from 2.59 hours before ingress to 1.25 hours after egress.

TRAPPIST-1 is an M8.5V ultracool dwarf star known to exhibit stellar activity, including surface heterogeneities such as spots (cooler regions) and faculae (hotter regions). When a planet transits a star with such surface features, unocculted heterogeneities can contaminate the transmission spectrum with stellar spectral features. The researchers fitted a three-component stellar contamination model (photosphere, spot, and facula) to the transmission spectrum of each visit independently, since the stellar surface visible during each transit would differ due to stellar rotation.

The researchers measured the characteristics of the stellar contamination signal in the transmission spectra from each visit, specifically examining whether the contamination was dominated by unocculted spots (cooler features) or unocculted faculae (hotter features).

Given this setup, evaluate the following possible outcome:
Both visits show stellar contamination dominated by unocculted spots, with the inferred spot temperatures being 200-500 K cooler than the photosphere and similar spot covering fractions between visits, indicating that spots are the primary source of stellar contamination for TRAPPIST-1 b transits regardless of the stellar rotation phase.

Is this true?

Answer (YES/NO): NO